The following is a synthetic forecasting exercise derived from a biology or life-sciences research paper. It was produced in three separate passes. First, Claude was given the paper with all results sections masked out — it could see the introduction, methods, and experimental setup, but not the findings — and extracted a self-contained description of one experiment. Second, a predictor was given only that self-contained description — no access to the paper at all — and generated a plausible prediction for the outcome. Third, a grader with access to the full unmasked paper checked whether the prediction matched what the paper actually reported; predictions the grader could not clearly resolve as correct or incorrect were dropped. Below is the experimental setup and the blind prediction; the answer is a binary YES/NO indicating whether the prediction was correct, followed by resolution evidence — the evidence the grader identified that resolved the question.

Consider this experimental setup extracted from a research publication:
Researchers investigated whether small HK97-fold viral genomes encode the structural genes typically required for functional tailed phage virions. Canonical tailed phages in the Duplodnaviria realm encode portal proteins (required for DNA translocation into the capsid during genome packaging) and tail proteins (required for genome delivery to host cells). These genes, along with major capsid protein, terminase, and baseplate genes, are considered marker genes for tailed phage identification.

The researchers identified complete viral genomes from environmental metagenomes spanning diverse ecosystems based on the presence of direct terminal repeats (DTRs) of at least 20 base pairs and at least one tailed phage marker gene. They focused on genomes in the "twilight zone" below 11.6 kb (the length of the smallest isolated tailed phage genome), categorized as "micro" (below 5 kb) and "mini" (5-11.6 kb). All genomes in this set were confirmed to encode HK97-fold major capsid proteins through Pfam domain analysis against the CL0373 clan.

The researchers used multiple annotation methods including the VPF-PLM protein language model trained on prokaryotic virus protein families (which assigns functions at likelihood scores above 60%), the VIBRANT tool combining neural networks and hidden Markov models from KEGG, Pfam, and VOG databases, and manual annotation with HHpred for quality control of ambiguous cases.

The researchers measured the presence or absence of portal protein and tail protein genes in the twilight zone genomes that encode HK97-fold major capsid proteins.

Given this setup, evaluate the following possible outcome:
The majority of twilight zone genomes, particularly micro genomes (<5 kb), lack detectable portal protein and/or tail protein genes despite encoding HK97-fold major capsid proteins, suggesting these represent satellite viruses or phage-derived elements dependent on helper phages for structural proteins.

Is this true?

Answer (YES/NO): NO